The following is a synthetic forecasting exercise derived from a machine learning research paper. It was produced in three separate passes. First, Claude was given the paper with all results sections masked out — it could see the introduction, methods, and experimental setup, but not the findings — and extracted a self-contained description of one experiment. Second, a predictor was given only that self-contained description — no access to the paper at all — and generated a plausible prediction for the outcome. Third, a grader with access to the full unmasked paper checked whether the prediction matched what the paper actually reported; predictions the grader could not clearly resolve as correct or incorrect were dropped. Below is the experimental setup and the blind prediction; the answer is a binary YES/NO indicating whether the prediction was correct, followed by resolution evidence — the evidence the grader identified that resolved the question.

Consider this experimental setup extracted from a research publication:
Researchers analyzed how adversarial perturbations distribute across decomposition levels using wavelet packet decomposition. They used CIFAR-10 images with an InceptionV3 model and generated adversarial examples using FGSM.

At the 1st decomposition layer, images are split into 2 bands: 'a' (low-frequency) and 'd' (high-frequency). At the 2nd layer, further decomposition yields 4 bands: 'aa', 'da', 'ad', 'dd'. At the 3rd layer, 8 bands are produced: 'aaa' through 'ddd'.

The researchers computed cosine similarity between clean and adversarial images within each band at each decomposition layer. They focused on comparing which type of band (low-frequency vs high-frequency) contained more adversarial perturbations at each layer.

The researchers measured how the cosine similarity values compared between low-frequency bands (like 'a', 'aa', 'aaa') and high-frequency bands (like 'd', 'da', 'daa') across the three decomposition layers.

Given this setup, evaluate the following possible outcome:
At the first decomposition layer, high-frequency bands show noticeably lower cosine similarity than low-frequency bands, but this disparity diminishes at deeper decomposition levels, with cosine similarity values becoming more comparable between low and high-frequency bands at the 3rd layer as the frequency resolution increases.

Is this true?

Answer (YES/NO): NO